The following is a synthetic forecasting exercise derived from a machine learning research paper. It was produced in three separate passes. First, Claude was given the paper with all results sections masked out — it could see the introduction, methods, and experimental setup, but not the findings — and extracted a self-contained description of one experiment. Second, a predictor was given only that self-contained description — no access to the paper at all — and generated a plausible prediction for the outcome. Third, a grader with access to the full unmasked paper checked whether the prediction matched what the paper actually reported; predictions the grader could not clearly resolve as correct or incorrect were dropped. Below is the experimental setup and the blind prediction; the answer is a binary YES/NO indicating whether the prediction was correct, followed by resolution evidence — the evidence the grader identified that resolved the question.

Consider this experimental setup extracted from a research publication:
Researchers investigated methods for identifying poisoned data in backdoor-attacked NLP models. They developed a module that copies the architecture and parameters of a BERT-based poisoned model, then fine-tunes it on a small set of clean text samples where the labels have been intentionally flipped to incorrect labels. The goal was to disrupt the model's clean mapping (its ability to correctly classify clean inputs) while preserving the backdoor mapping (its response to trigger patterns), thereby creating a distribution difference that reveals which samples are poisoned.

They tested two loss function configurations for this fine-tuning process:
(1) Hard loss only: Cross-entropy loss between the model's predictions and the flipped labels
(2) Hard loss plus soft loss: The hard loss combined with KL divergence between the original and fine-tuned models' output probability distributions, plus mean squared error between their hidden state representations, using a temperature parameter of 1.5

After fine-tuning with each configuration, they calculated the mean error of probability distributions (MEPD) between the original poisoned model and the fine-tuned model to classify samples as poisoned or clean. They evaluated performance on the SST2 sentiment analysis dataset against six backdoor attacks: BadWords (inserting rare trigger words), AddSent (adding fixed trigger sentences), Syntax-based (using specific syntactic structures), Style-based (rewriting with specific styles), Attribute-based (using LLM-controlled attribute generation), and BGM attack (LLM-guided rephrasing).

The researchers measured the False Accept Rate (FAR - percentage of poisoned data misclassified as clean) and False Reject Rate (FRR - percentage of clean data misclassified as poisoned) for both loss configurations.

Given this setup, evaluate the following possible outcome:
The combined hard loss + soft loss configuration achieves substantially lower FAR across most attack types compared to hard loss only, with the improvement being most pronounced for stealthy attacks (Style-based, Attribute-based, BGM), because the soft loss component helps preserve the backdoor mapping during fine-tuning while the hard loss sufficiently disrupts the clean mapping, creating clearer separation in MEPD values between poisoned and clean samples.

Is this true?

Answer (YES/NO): NO